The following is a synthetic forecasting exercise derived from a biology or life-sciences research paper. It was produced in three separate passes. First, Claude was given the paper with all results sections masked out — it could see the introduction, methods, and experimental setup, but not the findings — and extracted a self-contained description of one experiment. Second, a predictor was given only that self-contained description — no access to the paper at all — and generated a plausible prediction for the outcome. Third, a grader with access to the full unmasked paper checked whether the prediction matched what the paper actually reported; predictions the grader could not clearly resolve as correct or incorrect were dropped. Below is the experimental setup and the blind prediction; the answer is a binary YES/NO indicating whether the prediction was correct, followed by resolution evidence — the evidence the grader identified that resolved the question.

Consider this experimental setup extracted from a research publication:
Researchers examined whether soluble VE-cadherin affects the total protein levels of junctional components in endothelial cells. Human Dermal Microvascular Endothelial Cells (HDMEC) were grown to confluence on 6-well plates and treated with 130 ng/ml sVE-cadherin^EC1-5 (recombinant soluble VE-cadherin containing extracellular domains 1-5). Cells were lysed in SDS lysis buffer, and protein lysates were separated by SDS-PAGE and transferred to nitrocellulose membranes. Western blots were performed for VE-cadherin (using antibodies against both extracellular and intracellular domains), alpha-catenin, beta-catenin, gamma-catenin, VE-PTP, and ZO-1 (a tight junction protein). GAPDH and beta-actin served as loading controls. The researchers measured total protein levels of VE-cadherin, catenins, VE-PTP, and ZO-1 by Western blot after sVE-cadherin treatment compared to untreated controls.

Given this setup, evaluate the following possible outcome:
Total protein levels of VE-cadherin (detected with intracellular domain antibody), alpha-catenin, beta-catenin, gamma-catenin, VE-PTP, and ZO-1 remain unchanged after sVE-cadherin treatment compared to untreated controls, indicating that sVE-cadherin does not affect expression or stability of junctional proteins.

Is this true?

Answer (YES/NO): NO